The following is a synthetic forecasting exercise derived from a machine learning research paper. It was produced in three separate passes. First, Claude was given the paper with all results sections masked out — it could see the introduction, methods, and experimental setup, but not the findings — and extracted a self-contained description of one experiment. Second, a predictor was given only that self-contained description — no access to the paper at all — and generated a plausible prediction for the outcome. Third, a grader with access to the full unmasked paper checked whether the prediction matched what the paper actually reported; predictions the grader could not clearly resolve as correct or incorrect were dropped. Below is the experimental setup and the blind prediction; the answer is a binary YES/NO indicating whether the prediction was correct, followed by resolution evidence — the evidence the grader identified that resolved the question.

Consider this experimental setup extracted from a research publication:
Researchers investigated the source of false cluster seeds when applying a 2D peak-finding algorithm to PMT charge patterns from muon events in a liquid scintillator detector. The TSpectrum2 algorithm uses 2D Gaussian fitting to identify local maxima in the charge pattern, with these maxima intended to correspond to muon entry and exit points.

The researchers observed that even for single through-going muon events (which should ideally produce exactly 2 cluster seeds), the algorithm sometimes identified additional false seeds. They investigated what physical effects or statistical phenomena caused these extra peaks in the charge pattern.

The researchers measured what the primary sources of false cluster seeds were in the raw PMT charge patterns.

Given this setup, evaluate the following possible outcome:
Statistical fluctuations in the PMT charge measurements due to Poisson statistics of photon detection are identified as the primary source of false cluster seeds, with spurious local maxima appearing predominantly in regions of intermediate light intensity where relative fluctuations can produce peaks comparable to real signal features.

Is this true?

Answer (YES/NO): NO